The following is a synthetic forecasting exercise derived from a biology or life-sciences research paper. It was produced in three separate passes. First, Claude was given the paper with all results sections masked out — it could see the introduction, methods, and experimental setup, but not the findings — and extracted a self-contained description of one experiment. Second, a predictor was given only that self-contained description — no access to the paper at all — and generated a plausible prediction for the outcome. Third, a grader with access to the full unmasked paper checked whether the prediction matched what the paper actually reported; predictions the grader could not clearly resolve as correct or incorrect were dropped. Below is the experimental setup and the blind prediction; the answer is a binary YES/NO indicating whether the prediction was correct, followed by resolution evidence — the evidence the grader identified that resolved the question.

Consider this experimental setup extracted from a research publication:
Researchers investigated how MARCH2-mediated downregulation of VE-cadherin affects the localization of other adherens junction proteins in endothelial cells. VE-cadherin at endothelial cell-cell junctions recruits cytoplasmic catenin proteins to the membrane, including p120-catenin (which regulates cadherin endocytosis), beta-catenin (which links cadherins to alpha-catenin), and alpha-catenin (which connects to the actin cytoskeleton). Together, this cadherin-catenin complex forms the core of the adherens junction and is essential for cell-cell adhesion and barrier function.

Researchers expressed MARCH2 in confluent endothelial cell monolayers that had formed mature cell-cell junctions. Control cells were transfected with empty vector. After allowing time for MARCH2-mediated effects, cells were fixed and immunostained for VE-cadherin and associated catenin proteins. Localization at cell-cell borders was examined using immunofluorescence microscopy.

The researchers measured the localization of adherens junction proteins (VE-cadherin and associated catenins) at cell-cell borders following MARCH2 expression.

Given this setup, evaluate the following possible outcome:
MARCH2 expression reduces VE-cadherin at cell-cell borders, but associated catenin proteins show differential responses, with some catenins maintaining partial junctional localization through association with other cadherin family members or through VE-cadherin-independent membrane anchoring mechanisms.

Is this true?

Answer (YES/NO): YES